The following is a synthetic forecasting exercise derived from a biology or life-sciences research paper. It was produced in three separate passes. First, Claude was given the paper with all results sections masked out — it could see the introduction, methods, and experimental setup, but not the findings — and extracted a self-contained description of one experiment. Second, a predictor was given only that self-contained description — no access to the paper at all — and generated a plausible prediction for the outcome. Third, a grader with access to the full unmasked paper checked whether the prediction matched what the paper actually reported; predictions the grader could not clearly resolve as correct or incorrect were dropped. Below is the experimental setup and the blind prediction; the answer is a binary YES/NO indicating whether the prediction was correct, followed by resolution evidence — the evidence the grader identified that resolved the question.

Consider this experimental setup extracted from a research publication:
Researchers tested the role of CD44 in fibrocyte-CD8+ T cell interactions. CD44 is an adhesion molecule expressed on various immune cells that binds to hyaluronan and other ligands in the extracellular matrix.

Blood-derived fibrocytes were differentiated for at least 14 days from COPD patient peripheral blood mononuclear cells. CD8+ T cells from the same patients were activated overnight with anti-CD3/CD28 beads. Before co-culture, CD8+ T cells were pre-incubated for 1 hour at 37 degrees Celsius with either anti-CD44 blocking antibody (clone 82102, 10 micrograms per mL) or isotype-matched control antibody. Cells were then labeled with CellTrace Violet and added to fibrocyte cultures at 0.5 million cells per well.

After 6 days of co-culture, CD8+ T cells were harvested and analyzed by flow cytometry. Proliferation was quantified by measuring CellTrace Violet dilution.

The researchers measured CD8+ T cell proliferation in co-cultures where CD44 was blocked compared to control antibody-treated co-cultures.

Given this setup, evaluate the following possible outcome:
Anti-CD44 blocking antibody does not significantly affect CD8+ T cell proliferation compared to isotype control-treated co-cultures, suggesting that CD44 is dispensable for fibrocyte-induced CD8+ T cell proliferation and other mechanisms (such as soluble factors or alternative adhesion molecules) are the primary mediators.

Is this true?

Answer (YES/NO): YES